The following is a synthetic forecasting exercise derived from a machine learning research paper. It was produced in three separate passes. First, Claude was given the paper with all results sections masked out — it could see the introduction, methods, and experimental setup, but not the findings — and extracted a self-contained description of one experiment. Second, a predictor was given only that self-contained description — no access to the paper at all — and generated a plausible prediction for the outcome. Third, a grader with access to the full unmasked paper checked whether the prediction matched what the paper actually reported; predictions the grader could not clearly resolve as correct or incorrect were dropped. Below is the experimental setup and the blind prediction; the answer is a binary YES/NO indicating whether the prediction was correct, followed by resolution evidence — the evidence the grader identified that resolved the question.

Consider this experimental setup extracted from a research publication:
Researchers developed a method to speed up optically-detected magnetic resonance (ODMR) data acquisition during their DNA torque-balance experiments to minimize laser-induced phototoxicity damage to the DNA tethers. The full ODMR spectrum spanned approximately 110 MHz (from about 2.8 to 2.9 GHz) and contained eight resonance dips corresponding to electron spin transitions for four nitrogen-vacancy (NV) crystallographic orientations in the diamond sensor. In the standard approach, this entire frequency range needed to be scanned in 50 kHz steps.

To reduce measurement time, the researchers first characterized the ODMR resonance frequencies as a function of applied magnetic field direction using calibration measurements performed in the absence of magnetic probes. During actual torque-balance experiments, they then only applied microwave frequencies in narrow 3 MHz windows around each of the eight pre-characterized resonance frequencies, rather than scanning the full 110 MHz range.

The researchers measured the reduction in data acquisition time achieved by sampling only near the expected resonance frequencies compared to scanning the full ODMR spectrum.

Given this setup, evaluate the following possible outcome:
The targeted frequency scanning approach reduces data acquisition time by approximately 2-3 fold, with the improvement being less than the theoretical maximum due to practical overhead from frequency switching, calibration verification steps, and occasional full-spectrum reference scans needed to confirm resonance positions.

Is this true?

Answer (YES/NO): NO